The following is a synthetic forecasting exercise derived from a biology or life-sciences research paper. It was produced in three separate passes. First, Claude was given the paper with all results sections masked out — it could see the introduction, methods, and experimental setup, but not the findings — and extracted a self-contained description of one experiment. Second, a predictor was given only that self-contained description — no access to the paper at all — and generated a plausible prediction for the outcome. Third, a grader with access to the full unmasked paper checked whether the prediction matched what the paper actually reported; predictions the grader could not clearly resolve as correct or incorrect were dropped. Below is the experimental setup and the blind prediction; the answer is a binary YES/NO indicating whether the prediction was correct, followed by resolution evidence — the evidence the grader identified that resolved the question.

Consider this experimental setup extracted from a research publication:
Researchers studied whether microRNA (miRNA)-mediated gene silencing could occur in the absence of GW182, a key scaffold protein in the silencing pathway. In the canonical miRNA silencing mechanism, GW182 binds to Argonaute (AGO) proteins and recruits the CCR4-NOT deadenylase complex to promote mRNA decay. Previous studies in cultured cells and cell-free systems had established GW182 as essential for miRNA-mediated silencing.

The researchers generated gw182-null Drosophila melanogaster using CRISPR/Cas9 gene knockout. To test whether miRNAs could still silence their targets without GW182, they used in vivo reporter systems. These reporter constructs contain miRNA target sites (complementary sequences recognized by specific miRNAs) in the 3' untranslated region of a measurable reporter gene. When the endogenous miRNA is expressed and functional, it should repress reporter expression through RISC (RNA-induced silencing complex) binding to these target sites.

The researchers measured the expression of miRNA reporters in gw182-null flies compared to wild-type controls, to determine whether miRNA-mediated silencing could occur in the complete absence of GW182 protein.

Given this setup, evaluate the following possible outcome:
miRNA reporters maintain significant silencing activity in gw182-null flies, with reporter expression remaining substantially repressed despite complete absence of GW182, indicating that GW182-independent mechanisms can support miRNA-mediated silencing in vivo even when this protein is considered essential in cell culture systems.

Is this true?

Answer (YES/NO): YES